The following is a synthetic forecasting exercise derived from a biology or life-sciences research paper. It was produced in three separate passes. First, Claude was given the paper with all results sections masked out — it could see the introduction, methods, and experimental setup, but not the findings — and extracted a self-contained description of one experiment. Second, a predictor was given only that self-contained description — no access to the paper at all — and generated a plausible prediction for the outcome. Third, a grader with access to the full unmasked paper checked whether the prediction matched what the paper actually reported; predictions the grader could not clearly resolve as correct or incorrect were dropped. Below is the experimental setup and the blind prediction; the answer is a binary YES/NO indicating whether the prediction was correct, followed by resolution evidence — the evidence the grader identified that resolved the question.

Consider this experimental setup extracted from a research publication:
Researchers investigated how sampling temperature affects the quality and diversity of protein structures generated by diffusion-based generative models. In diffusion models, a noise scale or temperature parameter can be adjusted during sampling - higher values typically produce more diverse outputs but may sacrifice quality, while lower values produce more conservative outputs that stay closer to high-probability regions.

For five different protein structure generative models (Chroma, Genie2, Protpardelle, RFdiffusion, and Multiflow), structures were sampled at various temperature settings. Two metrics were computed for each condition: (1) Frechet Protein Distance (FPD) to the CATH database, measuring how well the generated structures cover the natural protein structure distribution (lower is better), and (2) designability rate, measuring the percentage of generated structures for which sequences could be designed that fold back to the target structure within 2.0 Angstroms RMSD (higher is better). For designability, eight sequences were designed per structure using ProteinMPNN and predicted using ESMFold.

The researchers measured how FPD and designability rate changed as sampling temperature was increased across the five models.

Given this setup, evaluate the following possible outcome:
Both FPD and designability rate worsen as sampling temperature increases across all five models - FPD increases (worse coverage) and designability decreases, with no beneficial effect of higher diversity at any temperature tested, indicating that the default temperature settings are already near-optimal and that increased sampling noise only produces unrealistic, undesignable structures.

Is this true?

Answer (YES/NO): NO